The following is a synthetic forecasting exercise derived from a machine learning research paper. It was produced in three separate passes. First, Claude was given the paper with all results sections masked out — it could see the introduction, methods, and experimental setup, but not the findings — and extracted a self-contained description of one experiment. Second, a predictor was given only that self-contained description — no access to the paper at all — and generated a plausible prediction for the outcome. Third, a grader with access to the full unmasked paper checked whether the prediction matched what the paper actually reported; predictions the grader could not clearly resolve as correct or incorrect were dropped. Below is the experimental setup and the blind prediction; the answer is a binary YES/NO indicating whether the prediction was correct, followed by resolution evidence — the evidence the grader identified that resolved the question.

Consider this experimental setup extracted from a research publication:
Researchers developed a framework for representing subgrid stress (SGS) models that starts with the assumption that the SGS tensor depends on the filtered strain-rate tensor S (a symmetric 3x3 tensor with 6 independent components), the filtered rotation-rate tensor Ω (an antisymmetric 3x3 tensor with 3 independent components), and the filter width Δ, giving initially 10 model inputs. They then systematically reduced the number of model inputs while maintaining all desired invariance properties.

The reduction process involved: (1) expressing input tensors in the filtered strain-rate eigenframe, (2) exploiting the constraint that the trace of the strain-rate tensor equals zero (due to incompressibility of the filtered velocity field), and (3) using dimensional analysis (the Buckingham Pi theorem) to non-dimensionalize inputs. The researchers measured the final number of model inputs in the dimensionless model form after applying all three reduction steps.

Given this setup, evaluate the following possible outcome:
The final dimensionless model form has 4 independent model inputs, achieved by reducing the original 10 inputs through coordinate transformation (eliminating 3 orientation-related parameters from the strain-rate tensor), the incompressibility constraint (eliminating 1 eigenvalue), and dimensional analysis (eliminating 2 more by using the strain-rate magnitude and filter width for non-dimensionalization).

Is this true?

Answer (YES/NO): YES